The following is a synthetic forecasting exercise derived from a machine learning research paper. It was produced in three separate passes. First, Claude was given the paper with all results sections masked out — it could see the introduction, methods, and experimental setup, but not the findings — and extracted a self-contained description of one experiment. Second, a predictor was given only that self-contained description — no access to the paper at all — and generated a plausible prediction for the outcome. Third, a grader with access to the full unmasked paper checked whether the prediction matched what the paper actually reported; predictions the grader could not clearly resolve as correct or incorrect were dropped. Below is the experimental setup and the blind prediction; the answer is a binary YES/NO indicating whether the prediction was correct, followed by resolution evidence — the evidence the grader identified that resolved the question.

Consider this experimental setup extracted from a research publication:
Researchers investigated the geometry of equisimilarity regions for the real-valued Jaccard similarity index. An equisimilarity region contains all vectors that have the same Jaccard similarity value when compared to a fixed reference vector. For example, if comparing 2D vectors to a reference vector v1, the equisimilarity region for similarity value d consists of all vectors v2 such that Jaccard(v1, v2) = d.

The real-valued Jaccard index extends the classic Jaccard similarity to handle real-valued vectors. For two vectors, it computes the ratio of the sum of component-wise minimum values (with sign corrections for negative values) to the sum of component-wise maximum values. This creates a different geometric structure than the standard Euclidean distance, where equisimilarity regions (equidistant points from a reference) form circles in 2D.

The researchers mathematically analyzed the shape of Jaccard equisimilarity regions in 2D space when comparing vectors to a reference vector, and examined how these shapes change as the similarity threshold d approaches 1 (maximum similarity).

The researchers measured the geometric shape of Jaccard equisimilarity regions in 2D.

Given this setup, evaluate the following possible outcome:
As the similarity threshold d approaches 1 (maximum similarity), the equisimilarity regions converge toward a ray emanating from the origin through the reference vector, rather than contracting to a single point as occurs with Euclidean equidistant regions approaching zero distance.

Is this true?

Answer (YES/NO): NO